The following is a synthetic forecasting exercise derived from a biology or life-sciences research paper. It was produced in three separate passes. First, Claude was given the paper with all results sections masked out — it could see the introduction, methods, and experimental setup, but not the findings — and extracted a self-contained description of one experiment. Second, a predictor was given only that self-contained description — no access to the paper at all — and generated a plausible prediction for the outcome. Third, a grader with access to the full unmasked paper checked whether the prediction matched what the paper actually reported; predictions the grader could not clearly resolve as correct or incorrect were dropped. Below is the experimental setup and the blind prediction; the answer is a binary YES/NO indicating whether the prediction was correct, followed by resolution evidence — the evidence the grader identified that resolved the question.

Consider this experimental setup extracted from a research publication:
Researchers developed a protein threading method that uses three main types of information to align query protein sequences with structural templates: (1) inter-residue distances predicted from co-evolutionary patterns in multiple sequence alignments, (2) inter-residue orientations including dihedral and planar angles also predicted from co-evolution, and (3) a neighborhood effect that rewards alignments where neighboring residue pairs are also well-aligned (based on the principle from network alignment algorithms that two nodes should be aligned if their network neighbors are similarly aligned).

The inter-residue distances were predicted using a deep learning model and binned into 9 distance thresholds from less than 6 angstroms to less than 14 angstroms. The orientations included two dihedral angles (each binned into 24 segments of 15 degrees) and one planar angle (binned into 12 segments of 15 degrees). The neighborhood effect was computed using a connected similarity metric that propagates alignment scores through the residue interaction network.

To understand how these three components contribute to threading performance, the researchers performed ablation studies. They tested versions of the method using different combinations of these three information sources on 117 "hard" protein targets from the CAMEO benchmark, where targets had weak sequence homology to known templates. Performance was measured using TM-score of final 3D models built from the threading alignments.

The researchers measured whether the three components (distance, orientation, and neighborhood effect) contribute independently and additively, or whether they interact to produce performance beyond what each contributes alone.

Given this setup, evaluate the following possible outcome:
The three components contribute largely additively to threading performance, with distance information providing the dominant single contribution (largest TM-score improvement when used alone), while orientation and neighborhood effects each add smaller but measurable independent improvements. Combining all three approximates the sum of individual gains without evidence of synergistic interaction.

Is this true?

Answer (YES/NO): YES